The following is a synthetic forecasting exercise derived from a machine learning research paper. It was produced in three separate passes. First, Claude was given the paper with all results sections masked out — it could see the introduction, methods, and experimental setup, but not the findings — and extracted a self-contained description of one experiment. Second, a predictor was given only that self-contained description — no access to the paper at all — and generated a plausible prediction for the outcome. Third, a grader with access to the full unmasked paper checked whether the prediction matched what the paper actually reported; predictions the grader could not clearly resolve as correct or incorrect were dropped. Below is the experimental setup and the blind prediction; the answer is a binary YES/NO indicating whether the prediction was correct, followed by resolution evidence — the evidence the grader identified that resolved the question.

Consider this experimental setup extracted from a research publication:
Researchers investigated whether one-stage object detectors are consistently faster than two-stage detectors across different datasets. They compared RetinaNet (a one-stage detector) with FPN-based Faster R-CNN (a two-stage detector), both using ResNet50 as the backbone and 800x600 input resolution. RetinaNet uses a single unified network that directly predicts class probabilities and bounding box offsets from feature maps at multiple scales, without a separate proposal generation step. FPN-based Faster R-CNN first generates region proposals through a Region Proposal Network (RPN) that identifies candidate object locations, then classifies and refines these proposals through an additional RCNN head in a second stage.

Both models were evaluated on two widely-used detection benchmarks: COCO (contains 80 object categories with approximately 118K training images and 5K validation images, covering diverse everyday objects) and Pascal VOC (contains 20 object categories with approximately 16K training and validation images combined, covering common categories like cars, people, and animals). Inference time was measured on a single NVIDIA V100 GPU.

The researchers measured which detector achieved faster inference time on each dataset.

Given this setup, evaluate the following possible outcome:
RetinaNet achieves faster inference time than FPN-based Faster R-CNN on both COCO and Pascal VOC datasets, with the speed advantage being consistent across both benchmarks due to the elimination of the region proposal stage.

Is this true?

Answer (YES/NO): NO